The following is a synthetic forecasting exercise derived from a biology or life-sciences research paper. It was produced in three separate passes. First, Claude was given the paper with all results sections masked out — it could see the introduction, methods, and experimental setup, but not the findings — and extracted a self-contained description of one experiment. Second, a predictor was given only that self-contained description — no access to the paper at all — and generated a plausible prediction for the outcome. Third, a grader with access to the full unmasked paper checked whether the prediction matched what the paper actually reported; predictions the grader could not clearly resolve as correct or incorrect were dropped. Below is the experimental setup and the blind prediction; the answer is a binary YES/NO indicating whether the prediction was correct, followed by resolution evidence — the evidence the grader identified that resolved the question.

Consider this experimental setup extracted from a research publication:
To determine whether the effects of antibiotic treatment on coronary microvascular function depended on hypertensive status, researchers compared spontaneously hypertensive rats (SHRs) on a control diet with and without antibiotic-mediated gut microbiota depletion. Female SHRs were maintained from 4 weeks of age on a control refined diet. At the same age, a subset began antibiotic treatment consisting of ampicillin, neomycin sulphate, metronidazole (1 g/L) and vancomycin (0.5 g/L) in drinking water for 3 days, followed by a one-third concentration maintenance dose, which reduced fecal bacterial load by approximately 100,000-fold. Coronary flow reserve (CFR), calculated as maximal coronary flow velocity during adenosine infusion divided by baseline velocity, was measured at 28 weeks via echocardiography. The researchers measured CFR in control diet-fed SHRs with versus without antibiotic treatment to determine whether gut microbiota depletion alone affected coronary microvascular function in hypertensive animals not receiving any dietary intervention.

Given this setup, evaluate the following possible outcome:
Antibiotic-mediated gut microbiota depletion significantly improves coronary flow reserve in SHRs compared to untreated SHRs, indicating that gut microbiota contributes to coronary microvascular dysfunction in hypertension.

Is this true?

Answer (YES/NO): NO